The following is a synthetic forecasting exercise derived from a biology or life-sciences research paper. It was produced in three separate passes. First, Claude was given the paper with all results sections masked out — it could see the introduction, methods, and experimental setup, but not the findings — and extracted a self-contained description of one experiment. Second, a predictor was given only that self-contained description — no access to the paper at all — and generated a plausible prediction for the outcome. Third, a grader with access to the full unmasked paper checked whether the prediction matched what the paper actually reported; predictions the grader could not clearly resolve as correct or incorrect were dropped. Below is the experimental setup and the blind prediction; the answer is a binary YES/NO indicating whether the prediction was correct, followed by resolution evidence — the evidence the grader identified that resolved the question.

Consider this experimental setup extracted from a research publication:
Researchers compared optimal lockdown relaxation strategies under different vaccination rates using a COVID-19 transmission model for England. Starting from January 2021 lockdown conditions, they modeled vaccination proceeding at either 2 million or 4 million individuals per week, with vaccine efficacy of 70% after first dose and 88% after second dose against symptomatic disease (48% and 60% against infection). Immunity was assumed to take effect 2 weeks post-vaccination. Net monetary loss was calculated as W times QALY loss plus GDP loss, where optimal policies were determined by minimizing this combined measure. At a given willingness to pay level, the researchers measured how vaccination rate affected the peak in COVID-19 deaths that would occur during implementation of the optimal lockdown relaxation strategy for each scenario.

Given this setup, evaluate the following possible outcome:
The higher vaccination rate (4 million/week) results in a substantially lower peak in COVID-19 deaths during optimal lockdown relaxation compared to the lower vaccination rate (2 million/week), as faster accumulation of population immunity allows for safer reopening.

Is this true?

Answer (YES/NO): NO